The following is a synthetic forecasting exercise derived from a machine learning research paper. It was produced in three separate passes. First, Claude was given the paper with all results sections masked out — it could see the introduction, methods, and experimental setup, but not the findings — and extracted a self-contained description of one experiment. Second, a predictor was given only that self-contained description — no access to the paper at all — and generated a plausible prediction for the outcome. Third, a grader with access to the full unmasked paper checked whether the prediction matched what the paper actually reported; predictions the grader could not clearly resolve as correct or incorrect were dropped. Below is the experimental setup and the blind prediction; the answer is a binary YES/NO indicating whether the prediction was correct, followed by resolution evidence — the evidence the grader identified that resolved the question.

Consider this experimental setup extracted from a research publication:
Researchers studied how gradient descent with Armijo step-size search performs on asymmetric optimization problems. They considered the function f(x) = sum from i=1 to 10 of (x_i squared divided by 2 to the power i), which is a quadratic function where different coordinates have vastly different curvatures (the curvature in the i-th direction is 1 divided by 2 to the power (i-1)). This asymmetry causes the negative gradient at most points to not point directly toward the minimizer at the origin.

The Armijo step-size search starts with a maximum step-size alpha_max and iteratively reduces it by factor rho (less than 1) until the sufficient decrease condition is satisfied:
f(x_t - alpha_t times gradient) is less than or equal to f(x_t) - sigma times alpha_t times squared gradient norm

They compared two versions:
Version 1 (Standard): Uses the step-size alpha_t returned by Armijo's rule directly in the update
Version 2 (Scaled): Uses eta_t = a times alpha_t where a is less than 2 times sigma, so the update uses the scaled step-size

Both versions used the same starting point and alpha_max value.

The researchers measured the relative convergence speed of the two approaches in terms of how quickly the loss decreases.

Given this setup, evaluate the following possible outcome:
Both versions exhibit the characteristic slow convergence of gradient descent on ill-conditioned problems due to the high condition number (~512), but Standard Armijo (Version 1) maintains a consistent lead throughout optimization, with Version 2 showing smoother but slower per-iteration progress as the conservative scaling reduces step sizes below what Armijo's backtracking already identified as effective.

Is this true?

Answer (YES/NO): NO